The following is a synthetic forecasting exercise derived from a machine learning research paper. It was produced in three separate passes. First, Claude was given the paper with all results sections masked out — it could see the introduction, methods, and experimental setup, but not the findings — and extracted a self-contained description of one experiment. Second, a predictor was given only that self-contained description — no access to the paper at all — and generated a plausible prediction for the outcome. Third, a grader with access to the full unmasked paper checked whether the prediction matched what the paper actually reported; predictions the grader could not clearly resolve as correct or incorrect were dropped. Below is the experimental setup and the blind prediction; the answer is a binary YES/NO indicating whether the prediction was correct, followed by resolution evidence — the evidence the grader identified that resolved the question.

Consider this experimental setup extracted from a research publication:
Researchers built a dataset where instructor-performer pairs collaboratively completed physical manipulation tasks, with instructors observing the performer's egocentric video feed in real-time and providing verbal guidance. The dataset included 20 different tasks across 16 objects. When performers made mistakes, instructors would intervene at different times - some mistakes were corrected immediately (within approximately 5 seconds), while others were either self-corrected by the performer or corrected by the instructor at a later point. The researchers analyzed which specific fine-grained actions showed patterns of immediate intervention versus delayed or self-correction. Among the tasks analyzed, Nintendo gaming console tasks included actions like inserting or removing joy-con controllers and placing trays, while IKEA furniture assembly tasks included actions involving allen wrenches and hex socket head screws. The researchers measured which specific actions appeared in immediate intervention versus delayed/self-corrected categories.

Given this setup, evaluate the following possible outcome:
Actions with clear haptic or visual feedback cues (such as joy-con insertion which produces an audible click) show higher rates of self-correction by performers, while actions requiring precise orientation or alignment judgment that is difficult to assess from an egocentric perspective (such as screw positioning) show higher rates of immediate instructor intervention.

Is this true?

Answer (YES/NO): NO